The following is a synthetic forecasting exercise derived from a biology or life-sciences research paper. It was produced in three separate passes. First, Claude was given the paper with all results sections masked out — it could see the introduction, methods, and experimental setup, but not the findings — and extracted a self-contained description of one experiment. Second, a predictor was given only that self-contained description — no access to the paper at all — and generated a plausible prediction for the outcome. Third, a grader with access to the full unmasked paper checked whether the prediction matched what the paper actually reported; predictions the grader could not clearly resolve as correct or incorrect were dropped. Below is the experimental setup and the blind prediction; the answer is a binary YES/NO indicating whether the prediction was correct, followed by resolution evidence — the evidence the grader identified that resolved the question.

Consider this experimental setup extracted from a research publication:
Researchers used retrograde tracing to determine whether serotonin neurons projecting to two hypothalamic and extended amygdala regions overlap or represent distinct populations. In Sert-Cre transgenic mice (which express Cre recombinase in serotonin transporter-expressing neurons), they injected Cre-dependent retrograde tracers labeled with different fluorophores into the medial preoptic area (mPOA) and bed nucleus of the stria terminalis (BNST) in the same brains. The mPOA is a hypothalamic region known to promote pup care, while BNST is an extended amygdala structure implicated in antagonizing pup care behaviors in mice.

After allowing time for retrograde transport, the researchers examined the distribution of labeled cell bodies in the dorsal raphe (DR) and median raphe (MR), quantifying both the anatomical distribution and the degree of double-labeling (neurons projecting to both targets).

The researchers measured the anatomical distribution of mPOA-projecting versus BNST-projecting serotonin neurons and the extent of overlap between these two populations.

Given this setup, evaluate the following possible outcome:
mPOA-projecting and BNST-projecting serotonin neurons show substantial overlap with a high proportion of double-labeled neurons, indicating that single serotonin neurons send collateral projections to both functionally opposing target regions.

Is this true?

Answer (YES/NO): NO